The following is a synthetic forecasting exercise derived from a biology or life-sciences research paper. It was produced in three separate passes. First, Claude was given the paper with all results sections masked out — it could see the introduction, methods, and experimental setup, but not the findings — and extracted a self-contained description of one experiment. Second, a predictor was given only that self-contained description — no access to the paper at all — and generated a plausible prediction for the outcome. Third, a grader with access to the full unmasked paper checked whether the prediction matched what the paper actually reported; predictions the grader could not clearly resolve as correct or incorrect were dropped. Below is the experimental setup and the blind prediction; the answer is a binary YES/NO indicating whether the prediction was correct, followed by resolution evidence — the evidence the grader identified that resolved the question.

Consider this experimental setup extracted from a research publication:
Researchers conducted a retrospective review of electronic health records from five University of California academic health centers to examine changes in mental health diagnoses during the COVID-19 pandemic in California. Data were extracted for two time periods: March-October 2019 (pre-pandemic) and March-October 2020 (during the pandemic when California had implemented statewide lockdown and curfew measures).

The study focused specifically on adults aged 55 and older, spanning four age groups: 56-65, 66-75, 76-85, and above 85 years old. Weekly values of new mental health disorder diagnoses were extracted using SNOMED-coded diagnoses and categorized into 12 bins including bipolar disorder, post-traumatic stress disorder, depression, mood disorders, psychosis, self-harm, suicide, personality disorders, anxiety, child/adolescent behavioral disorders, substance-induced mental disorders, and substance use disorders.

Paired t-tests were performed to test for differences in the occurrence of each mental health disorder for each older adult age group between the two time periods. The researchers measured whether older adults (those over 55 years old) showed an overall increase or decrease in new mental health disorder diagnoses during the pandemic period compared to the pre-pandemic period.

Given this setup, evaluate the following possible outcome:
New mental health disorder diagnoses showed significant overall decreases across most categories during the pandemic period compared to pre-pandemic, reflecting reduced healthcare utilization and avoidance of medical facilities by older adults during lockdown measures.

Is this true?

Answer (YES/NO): YES